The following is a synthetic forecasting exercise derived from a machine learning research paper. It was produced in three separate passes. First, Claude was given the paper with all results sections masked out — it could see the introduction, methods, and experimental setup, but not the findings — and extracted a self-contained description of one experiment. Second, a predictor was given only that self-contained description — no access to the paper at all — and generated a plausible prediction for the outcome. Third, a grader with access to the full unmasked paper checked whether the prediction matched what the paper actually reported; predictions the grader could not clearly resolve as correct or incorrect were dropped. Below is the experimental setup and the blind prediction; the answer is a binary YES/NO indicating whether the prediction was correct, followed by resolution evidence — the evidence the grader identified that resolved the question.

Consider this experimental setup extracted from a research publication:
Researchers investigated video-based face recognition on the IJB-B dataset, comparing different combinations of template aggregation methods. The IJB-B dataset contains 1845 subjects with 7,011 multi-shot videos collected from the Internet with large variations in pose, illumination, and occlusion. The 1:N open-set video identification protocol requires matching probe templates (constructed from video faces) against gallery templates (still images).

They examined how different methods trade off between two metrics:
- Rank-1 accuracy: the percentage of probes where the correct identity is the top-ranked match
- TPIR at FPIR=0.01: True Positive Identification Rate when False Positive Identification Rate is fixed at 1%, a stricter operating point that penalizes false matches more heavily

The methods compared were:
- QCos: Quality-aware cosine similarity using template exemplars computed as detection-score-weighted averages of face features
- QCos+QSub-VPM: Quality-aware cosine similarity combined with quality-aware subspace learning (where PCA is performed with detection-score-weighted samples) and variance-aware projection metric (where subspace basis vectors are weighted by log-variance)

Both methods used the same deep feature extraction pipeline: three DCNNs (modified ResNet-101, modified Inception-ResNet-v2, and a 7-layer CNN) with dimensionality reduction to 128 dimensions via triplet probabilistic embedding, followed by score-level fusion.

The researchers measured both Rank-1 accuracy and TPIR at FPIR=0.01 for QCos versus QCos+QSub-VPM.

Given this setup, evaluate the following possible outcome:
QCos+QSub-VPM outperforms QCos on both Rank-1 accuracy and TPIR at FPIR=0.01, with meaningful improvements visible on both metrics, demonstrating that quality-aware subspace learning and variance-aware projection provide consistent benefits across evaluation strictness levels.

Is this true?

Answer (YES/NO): NO